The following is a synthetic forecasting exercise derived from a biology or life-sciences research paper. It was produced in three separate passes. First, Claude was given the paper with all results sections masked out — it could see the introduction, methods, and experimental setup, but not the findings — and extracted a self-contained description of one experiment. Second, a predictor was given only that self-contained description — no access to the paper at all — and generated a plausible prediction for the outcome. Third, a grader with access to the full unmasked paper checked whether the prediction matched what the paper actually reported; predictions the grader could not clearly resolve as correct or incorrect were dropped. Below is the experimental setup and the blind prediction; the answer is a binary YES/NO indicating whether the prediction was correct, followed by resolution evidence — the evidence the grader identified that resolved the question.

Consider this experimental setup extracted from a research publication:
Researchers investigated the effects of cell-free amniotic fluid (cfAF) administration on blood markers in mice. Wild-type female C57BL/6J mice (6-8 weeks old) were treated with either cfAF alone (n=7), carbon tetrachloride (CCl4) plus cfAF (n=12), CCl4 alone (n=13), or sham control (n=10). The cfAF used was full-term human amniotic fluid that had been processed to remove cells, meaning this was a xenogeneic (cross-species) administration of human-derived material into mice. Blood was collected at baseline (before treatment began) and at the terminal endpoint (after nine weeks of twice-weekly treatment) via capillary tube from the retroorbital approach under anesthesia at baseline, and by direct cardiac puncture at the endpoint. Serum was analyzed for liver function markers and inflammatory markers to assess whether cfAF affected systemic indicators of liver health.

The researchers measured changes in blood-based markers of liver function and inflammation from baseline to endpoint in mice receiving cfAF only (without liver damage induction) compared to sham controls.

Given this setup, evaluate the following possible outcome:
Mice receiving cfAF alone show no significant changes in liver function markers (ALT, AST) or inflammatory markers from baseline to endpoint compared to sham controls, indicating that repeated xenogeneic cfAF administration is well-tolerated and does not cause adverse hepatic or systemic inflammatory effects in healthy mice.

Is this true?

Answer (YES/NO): YES